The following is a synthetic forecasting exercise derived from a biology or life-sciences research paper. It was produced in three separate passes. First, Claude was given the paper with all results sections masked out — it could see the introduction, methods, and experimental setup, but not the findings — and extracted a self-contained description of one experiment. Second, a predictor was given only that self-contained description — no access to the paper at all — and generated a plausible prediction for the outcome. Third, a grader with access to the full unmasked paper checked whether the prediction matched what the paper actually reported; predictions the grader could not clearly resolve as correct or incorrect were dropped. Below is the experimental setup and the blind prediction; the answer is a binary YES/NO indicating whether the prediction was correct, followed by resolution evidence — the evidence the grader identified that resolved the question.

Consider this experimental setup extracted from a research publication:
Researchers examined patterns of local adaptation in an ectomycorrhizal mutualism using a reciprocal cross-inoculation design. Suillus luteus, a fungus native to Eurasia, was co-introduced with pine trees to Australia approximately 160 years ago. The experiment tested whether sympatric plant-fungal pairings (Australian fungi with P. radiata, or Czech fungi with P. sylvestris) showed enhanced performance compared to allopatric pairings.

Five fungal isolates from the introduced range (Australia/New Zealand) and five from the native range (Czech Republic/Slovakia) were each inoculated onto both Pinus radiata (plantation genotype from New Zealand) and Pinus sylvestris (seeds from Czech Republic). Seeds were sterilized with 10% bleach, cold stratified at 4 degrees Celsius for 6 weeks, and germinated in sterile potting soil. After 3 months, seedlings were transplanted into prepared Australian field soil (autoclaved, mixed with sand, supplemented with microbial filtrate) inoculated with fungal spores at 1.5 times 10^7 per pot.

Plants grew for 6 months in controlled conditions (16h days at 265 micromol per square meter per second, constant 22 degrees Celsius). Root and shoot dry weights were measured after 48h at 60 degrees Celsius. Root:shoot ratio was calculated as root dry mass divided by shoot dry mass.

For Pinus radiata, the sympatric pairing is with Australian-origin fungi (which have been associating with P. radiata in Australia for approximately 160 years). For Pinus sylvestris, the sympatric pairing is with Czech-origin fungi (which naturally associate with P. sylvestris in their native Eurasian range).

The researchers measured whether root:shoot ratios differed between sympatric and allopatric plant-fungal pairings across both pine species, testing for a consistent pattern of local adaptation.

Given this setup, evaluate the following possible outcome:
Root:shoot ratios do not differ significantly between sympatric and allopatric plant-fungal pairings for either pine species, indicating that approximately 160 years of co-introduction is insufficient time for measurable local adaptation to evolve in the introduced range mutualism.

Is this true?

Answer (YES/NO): YES